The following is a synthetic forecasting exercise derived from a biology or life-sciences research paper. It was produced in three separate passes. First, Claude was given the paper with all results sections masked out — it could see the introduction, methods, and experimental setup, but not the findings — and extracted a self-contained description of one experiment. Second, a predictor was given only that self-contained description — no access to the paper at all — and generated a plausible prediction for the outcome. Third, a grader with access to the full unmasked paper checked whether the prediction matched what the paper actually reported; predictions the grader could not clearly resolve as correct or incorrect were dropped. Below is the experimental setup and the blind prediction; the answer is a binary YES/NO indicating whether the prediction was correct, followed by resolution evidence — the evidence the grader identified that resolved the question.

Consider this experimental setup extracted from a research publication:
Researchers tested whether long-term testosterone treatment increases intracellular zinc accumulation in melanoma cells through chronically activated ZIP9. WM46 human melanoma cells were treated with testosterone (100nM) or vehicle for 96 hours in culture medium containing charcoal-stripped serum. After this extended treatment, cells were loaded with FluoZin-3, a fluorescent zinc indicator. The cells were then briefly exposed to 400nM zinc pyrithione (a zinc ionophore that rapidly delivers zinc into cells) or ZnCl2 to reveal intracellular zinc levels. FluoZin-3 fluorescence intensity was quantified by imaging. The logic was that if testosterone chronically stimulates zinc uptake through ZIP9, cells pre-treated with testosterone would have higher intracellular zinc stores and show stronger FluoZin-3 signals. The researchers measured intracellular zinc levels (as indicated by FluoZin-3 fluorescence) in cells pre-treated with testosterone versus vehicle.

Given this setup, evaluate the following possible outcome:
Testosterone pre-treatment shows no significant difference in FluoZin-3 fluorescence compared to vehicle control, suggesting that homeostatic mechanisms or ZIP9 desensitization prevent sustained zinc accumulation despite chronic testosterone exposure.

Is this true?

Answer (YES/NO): NO